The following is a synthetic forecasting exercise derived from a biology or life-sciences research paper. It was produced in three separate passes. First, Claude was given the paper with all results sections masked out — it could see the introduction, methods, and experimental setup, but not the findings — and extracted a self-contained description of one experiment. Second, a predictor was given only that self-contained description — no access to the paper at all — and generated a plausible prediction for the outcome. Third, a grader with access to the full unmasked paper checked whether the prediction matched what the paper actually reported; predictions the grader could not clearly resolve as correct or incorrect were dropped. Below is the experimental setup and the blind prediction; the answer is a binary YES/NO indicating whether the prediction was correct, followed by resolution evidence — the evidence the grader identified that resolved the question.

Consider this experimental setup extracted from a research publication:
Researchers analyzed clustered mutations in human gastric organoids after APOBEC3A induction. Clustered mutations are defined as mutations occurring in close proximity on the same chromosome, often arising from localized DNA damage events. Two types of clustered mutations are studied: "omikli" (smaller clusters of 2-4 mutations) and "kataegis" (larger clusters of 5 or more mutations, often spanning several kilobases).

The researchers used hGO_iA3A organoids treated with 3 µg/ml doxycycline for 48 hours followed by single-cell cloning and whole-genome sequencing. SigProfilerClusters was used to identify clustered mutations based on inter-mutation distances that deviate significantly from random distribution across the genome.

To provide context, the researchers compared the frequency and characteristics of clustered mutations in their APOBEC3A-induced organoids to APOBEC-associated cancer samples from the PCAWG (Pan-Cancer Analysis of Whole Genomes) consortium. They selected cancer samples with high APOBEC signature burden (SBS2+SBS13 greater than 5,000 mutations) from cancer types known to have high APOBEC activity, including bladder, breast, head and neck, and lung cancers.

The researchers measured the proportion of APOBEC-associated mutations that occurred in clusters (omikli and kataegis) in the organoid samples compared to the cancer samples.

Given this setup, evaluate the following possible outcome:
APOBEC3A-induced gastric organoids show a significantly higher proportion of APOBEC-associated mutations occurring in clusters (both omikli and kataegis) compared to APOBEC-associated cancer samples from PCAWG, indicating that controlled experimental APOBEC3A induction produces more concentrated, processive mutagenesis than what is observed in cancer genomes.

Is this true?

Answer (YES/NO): NO